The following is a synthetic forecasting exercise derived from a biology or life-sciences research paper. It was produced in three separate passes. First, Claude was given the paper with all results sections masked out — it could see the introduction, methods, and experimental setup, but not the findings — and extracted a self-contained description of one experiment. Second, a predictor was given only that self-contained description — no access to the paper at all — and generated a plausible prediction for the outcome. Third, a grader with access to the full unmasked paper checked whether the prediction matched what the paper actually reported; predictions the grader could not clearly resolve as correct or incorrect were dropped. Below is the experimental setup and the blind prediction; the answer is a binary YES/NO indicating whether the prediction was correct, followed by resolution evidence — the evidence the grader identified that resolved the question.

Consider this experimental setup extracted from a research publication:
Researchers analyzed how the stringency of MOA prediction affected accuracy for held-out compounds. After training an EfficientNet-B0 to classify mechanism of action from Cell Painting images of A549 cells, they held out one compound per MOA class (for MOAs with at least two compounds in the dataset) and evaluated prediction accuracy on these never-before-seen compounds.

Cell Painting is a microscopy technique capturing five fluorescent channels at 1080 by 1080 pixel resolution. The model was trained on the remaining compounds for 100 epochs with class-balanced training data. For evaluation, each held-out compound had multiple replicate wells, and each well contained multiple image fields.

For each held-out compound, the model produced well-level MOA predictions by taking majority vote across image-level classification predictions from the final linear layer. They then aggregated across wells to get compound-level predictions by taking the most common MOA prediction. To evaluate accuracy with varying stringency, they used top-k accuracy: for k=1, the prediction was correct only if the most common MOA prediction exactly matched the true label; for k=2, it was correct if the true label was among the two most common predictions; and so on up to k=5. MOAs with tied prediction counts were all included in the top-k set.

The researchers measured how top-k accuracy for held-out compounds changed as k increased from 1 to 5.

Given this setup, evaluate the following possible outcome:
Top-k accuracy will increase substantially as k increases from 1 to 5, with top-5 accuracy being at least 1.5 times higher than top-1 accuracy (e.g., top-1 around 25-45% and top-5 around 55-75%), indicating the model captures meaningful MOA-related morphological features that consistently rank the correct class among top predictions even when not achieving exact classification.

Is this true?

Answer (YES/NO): NO